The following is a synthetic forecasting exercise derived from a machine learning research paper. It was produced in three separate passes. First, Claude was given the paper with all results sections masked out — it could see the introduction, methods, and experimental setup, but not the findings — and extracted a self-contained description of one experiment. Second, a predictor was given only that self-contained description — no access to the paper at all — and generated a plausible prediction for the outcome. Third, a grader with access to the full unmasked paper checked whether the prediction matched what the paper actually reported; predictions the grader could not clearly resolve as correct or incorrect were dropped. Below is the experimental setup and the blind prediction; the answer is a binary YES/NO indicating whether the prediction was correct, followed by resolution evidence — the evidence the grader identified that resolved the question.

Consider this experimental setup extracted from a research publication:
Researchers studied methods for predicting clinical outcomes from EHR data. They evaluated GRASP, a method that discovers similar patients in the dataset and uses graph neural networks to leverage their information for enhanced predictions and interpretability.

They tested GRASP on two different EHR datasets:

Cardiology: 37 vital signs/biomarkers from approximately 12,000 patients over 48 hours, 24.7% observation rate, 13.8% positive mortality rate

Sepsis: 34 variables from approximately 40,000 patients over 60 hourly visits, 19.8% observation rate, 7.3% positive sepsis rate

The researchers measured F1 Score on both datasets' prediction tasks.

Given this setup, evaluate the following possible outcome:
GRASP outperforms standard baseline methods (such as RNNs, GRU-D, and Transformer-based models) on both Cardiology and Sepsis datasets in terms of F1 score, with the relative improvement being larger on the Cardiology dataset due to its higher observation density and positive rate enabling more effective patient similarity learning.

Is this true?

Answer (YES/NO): NO